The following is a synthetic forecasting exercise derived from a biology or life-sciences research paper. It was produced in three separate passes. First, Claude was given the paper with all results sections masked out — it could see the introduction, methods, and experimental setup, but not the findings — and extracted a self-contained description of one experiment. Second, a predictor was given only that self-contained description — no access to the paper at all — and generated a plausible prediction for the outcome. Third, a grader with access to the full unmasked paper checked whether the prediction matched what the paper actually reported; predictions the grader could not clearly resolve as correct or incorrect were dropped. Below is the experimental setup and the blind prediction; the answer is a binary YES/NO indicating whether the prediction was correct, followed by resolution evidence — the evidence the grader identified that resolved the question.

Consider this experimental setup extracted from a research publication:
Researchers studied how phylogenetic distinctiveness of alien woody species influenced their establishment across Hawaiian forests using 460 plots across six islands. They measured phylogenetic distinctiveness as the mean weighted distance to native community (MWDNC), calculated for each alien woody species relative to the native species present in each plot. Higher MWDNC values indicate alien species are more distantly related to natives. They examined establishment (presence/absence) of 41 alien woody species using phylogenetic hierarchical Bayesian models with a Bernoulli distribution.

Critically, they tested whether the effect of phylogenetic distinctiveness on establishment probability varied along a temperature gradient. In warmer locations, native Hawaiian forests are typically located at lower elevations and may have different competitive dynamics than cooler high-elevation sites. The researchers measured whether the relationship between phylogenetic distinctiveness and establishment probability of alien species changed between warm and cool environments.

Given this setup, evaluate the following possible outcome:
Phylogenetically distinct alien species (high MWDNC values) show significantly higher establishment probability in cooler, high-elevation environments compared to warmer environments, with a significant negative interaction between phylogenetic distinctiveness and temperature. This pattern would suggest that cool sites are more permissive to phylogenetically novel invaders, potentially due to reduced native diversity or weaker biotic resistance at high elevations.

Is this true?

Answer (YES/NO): YES